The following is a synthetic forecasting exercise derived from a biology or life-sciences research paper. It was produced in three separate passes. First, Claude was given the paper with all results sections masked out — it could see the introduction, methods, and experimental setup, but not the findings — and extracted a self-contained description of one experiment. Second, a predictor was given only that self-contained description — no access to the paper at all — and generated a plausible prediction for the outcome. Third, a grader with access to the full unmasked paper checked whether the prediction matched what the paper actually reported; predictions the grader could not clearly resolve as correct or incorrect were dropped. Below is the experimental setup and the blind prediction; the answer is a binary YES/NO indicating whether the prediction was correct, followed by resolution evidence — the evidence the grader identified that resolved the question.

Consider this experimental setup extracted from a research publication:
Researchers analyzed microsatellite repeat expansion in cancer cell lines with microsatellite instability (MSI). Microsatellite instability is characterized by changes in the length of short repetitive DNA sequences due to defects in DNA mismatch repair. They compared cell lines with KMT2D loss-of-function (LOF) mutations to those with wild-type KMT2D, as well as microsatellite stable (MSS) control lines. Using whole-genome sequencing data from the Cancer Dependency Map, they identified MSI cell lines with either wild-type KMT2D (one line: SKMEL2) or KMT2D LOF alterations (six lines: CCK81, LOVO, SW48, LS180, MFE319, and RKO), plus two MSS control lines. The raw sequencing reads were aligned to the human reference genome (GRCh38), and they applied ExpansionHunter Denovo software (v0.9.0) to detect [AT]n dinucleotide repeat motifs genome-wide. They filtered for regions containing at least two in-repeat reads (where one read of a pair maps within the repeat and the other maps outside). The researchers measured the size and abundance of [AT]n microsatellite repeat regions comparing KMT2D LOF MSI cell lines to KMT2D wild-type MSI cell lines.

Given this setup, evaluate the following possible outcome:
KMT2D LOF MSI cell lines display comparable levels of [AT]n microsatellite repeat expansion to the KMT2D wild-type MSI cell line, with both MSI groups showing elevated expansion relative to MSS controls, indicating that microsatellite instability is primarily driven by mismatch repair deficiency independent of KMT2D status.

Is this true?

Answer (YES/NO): NO